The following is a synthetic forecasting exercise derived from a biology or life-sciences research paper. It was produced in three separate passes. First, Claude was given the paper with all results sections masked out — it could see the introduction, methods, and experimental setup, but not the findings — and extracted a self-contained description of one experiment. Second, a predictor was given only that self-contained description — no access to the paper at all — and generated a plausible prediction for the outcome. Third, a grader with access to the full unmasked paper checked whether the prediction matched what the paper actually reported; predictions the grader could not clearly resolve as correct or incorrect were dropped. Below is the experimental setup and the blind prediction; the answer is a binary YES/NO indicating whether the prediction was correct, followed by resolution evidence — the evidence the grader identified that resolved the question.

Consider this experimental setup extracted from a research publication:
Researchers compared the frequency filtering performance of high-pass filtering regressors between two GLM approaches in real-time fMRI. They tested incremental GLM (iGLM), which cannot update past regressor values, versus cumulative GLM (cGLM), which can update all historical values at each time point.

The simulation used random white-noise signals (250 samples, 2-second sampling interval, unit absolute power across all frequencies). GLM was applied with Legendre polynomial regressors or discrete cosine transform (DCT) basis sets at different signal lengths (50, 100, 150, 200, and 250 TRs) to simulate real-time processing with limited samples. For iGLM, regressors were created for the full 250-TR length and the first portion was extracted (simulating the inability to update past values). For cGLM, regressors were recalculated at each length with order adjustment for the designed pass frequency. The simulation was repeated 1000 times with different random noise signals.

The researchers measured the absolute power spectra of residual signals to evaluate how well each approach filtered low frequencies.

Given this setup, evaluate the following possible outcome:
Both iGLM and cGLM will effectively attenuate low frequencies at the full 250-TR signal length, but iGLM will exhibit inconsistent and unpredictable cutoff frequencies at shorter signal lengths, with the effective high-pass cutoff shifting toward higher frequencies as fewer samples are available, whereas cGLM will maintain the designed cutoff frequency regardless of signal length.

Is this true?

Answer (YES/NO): YES